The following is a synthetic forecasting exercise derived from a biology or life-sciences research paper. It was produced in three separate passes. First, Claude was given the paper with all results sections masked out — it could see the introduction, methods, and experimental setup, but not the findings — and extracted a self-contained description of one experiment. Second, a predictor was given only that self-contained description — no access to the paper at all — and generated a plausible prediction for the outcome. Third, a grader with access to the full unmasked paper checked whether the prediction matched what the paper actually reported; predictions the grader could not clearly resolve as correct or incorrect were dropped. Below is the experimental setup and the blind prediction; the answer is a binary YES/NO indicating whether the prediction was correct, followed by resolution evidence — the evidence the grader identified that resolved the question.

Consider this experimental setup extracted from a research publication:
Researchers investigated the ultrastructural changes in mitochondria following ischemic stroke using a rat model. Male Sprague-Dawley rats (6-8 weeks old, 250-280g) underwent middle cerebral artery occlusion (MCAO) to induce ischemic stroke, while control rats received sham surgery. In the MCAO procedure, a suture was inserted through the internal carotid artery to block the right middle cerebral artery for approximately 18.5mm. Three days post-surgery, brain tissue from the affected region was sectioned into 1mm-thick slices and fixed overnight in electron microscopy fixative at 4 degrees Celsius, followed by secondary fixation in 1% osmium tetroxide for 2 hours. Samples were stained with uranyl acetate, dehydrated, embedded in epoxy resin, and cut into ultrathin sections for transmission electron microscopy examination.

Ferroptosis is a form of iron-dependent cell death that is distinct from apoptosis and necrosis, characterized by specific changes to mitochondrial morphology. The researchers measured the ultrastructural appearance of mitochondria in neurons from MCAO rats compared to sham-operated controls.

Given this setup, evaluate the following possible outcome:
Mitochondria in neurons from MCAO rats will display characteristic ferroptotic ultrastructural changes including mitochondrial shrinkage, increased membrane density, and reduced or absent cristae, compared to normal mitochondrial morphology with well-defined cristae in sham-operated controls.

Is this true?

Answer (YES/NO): YES